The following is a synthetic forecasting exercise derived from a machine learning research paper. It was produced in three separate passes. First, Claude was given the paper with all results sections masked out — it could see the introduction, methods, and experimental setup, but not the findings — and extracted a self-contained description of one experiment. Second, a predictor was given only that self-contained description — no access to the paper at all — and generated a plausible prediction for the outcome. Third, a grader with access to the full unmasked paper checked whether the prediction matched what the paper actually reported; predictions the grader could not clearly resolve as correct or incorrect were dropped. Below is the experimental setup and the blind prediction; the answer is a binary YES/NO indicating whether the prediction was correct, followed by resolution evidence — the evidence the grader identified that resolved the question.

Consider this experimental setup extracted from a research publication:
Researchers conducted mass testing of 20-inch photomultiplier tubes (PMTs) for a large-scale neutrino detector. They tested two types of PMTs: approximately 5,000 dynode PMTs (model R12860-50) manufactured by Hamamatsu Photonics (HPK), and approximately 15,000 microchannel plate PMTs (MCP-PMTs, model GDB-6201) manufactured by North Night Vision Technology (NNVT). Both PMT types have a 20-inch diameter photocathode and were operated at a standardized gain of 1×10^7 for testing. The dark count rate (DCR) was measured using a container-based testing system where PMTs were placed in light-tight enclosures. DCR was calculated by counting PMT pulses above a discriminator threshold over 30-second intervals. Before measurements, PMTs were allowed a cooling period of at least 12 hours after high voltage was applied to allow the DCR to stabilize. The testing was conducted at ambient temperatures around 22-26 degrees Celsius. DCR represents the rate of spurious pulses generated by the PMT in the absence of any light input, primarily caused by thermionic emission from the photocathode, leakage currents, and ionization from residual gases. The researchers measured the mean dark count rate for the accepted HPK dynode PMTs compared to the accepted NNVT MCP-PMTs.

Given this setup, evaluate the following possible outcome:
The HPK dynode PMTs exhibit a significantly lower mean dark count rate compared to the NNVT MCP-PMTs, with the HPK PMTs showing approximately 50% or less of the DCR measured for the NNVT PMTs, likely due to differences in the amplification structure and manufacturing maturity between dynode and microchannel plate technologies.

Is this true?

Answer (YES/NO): YES